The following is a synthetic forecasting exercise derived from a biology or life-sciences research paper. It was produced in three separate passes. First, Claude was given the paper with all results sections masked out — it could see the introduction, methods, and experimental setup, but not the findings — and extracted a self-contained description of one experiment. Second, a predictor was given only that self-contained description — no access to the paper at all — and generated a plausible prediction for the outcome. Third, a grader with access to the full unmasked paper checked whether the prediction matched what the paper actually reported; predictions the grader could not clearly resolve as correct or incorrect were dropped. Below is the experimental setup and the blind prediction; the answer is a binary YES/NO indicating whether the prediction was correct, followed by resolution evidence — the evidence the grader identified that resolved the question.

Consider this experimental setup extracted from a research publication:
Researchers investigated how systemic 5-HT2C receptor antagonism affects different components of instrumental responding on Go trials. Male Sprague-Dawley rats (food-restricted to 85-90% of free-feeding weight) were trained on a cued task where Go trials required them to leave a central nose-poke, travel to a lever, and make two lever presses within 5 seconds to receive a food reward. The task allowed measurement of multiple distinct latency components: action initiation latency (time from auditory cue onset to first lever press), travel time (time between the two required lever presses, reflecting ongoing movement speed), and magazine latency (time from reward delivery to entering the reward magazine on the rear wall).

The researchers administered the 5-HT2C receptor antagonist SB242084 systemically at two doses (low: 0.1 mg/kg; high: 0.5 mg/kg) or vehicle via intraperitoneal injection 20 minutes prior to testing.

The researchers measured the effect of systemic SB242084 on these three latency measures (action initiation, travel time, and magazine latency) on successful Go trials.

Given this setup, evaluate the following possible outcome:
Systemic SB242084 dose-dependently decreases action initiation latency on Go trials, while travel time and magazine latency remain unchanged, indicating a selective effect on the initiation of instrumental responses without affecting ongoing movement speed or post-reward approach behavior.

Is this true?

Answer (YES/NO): NO